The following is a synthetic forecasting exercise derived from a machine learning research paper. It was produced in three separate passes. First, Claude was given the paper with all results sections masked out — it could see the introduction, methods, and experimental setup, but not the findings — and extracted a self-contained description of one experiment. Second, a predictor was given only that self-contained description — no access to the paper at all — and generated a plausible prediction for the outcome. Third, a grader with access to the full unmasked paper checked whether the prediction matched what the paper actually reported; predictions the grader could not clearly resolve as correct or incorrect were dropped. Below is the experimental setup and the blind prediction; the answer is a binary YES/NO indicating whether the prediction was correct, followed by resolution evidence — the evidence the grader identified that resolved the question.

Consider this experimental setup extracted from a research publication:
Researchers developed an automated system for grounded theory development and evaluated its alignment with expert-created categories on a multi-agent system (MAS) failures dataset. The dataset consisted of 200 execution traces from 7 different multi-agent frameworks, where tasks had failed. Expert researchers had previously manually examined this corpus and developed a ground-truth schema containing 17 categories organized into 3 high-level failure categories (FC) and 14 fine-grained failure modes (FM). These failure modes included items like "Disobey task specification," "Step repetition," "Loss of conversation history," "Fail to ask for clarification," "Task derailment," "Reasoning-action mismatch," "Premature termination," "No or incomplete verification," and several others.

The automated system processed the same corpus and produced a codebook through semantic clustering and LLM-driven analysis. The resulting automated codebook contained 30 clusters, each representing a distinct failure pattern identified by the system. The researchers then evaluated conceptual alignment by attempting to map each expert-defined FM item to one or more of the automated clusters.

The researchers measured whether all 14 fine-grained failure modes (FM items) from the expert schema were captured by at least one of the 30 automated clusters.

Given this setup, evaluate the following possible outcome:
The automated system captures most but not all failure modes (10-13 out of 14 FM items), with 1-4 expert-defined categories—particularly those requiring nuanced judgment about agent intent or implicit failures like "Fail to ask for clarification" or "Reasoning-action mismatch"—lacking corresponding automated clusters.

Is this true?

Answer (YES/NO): NO